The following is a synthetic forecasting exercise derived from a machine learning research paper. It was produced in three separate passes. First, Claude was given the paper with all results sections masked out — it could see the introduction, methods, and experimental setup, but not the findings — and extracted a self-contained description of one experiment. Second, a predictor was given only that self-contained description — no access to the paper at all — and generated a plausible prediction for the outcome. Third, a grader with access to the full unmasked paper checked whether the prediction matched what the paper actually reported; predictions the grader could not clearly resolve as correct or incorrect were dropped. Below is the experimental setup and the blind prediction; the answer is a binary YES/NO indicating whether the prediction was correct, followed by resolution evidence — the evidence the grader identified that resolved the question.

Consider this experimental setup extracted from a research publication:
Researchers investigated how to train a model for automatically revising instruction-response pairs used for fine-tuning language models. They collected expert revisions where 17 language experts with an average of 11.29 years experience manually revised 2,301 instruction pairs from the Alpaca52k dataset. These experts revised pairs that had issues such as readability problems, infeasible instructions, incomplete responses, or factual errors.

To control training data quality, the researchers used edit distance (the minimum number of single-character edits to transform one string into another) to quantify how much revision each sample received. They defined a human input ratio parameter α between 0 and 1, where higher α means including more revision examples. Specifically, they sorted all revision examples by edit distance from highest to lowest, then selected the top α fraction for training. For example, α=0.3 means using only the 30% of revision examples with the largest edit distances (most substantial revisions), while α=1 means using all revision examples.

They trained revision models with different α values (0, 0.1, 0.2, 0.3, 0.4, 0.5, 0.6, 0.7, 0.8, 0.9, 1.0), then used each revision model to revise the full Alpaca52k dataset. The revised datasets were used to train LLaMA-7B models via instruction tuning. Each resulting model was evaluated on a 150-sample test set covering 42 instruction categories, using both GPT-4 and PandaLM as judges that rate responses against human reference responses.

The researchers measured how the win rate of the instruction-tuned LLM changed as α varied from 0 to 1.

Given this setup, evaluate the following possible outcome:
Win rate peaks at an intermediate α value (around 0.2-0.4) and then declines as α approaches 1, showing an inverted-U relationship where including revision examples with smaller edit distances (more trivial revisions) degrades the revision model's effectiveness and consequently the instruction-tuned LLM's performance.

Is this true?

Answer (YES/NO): YES